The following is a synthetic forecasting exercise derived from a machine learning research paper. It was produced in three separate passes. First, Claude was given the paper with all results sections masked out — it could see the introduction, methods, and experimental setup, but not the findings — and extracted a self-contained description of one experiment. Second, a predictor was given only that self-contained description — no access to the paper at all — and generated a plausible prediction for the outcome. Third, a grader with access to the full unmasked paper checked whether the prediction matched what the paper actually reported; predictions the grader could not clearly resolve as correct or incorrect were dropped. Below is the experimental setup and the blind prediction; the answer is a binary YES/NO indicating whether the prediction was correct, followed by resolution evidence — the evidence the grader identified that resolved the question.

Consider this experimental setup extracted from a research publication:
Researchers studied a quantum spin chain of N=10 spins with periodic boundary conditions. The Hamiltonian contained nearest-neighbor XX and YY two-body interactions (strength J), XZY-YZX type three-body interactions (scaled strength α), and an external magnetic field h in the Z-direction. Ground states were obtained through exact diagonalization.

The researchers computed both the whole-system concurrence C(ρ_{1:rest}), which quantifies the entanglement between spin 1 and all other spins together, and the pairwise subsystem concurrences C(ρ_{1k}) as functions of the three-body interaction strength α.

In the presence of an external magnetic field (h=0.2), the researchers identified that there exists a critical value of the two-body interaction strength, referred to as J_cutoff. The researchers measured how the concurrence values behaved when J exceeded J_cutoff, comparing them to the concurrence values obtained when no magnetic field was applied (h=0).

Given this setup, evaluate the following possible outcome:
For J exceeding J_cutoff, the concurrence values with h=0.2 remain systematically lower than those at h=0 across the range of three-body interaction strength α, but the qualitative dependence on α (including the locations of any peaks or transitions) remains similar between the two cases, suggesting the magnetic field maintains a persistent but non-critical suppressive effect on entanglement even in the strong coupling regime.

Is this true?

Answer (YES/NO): NO